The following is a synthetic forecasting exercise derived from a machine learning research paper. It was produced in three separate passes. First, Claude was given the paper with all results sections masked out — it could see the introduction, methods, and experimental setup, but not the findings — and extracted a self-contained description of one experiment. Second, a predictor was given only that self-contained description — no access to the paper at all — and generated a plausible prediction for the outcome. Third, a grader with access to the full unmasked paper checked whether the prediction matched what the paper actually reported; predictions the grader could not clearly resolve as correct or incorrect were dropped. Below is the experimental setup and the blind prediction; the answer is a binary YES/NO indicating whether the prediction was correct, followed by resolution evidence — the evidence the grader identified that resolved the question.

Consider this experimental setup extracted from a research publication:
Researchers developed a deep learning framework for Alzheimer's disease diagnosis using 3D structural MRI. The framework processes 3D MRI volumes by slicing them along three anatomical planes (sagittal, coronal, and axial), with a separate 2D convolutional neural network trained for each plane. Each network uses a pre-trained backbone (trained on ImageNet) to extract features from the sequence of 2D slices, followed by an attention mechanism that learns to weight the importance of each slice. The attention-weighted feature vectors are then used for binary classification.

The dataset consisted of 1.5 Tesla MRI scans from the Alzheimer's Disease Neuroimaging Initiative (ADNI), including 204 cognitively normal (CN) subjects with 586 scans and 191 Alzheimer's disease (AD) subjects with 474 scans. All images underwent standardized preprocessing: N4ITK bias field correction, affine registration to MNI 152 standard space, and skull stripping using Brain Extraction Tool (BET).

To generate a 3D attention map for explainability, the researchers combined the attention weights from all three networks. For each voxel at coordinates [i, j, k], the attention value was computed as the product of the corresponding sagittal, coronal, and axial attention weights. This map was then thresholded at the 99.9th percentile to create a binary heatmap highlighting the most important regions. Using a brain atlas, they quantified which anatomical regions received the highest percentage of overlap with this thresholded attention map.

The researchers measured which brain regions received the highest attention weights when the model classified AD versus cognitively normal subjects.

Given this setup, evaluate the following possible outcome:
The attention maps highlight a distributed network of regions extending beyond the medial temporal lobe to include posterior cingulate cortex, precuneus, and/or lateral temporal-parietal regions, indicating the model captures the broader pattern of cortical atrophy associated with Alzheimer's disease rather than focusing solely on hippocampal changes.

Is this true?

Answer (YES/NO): NO